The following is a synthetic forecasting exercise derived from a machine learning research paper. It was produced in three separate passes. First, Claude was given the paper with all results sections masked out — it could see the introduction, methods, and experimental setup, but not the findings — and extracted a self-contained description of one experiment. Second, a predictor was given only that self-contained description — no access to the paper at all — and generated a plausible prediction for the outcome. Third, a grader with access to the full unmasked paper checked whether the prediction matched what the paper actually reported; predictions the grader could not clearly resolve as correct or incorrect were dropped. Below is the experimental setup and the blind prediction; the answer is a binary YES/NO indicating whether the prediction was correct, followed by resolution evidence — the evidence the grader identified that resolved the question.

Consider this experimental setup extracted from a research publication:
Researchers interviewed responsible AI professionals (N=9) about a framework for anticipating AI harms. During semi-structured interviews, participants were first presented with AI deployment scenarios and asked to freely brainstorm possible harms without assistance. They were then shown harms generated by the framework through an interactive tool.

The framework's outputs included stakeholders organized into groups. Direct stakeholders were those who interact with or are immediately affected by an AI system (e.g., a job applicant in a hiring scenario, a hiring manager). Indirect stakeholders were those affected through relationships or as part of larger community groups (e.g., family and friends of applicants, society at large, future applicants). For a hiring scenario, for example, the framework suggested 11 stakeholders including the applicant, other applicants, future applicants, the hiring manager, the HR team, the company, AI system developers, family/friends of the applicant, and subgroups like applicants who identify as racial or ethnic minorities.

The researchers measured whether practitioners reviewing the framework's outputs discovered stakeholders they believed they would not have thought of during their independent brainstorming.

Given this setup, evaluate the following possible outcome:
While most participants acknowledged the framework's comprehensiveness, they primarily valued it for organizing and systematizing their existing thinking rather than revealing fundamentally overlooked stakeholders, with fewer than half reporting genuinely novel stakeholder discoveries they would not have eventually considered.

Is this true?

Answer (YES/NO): NO